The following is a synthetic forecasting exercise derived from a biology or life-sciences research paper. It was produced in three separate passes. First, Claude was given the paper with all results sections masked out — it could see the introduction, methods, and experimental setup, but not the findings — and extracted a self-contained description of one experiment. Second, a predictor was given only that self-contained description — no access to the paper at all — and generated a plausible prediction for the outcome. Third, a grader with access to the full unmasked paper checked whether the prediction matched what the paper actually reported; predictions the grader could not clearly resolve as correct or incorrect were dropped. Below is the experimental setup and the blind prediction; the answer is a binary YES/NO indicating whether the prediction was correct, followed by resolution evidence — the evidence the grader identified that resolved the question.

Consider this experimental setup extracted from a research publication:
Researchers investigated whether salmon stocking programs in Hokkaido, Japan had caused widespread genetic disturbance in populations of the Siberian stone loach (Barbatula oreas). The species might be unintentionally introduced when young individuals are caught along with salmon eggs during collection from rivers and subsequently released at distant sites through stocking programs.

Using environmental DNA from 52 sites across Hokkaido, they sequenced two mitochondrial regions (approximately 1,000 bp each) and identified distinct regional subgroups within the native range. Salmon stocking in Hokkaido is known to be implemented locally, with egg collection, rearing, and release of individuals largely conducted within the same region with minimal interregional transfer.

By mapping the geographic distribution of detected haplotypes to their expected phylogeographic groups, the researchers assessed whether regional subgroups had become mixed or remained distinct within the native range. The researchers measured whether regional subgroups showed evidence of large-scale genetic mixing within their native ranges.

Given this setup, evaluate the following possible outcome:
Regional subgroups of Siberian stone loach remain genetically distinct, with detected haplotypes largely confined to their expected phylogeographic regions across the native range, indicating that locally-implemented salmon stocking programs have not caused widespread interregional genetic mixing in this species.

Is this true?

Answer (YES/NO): YES